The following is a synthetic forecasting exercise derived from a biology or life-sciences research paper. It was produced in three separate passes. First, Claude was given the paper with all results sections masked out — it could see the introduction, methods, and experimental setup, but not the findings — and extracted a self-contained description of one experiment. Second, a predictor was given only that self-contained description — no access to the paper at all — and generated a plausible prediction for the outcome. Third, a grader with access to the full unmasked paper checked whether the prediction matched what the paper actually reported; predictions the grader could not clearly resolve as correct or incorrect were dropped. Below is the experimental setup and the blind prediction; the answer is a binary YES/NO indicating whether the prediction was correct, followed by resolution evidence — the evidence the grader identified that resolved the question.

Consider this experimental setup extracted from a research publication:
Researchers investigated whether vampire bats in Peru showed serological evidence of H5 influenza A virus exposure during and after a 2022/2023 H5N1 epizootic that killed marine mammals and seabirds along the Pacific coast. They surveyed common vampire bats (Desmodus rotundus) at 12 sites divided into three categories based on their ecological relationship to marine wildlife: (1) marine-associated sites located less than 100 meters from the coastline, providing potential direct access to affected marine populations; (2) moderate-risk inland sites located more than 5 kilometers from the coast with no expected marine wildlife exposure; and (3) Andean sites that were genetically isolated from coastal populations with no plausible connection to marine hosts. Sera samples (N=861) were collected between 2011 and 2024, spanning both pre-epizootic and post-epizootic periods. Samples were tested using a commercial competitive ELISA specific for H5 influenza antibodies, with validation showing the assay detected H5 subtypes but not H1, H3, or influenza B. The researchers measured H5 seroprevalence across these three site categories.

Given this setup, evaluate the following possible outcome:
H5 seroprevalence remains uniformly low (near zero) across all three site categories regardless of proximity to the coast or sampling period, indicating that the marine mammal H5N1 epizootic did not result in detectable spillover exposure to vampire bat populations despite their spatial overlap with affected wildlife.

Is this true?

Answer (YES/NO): NO